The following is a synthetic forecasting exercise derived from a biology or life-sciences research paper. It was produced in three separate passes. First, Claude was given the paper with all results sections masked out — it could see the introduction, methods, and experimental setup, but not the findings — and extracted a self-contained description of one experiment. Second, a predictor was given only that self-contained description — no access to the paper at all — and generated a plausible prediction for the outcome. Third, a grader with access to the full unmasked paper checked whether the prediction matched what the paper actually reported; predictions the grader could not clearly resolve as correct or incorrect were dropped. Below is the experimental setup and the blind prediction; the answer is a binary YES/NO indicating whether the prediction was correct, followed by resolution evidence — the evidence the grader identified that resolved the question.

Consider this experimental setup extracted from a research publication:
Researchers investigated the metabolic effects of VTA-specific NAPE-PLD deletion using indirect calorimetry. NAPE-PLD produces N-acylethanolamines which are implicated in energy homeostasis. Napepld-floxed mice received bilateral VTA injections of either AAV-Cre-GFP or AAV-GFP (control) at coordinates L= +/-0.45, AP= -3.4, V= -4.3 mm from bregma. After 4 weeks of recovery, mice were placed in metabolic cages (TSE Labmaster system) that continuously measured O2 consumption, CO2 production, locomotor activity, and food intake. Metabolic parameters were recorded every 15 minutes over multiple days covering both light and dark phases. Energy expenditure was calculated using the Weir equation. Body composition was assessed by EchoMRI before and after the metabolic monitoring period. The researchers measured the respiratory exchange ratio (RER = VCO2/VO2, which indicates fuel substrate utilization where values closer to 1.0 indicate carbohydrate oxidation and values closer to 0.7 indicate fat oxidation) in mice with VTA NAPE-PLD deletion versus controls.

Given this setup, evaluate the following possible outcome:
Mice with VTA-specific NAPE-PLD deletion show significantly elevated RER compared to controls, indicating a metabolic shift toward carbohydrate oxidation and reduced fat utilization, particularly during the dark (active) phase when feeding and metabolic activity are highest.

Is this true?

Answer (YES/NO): NO